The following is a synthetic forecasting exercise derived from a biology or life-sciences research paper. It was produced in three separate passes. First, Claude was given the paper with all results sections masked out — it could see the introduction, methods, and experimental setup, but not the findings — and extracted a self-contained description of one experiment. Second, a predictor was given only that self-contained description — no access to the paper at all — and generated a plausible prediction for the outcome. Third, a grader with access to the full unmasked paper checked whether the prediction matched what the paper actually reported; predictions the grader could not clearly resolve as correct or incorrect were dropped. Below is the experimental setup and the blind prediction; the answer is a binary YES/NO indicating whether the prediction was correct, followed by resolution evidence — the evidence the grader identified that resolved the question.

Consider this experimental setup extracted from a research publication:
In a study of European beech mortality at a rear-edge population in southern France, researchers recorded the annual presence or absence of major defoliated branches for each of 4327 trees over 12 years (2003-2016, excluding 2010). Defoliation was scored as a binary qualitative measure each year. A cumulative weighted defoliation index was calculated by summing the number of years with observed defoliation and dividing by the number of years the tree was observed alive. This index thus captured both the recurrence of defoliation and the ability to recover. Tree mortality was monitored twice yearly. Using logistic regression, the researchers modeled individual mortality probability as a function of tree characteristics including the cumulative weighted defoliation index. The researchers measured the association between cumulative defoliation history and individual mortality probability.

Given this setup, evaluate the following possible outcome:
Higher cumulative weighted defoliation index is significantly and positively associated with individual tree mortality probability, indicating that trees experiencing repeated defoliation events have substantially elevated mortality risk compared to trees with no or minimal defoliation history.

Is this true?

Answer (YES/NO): YES